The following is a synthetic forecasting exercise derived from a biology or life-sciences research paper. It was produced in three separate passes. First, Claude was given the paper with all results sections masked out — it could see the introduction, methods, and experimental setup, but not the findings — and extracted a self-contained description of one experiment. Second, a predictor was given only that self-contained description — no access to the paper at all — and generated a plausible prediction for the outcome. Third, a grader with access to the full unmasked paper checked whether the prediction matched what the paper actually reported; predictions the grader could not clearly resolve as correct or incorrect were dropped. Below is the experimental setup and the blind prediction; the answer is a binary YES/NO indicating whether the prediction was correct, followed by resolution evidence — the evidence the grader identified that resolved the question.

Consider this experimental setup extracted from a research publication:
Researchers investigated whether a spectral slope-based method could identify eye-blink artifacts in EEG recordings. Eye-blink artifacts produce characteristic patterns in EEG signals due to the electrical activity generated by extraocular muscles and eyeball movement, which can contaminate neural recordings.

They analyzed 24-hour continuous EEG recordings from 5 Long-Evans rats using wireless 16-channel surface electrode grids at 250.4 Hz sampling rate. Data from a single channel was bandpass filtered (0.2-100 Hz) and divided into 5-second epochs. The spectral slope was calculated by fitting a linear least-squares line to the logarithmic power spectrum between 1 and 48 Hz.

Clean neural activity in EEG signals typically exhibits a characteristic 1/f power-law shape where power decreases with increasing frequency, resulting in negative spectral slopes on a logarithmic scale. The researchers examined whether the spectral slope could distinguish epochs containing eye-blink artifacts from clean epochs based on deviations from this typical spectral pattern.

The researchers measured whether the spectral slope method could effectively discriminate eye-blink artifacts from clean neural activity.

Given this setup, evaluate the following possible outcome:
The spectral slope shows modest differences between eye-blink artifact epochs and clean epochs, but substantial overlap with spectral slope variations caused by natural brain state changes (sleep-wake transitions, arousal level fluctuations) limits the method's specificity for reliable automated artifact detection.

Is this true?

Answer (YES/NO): NO